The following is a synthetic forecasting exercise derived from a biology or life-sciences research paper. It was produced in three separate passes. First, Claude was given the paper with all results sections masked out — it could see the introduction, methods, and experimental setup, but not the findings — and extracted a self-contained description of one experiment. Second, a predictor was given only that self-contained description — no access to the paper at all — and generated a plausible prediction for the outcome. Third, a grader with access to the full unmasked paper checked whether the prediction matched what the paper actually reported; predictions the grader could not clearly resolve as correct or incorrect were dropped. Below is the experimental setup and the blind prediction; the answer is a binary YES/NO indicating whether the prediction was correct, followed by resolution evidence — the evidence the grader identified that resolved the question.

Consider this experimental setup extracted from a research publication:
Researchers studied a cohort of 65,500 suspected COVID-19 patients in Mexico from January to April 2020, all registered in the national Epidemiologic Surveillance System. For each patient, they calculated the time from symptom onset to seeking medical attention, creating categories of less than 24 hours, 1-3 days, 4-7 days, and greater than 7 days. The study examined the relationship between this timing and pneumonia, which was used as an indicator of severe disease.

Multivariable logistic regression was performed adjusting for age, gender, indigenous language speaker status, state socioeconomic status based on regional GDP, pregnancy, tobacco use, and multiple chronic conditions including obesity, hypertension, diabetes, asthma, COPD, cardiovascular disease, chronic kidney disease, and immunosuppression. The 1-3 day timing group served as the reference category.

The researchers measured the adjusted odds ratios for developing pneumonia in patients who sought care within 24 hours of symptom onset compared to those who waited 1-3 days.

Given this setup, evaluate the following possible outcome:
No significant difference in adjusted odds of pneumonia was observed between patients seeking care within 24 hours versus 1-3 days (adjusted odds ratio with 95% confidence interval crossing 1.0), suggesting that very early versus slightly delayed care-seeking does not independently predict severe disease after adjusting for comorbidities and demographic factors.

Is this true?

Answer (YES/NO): NO